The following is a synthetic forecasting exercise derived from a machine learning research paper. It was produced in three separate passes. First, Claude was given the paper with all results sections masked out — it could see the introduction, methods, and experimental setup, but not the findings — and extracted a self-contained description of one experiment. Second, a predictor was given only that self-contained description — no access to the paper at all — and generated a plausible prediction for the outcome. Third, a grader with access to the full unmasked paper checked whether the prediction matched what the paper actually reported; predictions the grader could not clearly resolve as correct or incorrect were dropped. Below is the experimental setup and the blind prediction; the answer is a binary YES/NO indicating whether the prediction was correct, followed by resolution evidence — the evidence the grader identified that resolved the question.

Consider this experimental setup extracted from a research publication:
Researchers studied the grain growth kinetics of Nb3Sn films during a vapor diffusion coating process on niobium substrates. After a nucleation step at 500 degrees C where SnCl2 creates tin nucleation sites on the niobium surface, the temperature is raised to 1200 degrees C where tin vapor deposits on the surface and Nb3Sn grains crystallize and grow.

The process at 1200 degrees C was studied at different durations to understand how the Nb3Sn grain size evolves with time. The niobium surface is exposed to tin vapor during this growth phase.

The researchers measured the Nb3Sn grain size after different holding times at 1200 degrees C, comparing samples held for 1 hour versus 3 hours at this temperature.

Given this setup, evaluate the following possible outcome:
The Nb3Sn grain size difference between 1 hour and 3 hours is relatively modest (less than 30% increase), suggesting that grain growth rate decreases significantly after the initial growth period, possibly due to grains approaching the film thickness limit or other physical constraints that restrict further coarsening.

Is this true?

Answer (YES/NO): NO